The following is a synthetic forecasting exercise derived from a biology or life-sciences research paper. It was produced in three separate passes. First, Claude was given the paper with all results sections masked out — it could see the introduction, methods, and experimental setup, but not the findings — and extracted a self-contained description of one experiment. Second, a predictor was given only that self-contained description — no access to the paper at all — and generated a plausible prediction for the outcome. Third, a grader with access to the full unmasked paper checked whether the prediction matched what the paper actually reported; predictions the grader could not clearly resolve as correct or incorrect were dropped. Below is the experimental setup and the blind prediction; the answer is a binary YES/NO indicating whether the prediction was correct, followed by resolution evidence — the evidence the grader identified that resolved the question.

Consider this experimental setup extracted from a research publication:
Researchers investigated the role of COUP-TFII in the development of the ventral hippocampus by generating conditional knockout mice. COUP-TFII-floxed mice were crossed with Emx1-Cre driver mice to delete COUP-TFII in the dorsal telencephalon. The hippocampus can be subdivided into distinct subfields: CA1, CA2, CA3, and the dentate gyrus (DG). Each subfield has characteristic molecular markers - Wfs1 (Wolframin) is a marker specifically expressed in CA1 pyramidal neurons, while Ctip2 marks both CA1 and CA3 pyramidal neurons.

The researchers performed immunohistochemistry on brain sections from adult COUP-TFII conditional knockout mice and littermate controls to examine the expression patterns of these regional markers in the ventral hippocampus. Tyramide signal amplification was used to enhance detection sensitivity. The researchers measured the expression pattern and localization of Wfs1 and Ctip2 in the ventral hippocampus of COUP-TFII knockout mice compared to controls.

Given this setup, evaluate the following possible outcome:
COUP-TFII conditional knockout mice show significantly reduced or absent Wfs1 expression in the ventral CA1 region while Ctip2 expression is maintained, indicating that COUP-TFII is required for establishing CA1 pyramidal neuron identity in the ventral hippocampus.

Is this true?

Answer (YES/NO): NO